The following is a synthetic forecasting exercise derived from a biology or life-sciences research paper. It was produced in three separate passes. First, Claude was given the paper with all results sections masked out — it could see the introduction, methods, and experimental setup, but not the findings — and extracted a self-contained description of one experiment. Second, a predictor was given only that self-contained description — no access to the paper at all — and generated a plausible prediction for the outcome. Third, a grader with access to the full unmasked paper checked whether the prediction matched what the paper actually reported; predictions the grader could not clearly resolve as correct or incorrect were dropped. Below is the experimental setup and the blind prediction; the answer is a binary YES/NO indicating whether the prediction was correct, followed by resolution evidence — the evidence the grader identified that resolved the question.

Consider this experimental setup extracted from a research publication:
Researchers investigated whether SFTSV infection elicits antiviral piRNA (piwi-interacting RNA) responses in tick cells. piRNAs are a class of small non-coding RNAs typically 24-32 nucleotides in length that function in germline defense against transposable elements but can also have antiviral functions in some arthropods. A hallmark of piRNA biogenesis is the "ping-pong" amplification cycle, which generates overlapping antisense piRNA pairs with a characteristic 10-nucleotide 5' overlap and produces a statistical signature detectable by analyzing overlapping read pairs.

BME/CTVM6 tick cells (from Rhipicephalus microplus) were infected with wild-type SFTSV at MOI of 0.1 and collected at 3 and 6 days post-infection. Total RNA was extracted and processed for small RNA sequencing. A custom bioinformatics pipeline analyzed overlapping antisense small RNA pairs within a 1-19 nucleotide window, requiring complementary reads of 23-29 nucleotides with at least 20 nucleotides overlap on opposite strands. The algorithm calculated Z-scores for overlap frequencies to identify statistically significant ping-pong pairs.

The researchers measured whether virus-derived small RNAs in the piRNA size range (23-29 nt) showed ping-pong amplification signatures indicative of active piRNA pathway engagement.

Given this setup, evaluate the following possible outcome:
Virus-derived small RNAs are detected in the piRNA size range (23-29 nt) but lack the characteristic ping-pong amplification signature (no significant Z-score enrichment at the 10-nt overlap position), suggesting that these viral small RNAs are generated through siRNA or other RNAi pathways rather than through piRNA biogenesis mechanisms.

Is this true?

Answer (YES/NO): YES